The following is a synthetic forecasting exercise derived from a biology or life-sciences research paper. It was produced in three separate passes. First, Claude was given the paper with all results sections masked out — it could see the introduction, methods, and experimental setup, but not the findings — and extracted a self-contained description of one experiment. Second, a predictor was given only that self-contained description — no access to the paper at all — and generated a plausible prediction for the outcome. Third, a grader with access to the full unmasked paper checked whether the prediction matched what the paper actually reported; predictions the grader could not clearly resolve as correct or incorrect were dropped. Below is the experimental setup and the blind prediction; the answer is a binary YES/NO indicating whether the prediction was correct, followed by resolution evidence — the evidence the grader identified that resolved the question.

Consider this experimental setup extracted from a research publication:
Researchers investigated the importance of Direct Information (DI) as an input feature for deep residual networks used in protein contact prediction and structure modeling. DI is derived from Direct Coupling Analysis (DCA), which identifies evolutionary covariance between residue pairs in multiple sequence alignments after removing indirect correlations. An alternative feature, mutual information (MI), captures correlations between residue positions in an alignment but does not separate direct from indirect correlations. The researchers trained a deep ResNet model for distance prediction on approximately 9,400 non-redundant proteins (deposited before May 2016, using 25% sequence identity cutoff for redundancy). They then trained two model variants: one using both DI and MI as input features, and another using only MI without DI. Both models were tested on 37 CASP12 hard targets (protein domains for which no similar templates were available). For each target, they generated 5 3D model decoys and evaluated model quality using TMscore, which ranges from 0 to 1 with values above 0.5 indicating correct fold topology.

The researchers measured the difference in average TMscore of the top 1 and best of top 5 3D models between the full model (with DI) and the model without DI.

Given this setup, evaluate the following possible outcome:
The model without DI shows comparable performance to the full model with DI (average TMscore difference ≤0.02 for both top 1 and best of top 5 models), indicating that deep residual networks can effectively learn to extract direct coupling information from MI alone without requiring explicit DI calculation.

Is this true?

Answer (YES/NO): NO